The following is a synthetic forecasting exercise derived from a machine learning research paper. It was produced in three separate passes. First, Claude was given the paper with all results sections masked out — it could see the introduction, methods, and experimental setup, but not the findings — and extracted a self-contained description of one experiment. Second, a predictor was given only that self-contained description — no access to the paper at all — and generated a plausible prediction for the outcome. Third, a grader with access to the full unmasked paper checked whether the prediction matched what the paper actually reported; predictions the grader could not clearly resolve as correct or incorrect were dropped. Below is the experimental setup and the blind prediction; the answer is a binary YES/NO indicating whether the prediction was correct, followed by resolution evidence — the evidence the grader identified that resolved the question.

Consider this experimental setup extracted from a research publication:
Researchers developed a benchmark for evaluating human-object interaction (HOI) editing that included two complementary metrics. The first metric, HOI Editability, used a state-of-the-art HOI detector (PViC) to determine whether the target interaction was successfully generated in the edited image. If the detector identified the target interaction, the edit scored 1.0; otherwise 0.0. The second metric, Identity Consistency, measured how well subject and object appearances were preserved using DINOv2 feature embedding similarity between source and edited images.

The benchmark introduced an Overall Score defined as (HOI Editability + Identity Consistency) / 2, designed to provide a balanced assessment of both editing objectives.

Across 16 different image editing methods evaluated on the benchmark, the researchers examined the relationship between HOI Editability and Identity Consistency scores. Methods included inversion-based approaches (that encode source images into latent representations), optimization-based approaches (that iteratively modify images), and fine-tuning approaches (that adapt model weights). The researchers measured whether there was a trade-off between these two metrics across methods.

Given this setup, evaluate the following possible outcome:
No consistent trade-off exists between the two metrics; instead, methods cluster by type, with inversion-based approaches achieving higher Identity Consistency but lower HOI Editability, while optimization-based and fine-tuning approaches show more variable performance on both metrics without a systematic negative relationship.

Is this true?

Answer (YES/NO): NO